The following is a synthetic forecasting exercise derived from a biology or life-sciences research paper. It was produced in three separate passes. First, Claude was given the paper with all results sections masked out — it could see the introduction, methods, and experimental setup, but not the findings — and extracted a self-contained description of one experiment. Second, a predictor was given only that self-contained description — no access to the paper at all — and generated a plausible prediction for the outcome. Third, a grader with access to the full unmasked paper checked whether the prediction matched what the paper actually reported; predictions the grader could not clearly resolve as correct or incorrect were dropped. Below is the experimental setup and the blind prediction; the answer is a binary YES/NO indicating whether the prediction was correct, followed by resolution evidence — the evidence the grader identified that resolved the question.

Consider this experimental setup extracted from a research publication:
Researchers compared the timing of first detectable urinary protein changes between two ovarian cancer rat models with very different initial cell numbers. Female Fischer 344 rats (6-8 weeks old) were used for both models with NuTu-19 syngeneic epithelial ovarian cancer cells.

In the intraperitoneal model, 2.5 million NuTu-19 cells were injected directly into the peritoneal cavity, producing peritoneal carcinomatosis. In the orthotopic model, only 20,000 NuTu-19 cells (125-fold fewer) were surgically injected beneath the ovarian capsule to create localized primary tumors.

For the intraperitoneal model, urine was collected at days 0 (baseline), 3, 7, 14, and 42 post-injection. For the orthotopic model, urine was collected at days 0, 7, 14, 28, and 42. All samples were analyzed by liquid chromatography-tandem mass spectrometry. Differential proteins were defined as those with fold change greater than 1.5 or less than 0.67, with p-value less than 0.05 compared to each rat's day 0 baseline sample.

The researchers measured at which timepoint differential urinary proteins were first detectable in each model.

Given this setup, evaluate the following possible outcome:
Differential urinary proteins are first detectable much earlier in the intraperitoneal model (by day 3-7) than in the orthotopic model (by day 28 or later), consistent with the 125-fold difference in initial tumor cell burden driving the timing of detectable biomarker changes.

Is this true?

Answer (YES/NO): NO